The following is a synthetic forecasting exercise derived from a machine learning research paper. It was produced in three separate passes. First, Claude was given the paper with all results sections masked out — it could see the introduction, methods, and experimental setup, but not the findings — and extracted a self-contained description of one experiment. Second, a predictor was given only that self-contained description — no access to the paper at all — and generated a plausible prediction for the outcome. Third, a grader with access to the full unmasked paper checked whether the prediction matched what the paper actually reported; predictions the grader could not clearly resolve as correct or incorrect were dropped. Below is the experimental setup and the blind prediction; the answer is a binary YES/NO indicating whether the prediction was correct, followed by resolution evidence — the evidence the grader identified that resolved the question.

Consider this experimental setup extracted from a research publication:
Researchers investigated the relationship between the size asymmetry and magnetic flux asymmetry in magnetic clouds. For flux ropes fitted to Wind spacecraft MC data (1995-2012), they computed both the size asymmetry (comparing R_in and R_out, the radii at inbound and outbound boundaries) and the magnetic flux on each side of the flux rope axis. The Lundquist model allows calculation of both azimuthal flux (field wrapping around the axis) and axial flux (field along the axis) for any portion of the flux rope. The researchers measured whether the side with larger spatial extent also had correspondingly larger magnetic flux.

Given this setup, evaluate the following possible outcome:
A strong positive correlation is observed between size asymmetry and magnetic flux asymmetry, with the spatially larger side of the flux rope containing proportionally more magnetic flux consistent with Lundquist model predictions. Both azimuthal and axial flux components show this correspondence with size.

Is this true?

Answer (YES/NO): NO